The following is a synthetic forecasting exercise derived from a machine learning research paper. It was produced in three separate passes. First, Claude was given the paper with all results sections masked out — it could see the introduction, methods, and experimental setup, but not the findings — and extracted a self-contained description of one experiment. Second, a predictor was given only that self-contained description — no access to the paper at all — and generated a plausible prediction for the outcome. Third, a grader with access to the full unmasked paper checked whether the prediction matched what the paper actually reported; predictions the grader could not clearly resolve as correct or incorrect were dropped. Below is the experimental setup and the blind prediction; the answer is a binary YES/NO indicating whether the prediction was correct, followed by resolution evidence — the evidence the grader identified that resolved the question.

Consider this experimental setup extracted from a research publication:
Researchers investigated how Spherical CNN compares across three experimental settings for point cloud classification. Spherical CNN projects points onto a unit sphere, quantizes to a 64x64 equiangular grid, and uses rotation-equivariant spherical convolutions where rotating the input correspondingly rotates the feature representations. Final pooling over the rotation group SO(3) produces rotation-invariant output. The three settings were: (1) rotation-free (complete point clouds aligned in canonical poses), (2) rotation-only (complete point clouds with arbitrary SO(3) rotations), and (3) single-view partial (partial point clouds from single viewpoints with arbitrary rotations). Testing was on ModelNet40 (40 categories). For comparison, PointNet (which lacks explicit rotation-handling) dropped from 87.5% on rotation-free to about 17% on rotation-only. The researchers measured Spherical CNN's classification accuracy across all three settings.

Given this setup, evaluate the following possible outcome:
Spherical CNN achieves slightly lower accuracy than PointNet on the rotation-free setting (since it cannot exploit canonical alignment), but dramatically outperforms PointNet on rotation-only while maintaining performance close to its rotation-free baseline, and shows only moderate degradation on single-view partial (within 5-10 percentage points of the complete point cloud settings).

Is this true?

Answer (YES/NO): NO